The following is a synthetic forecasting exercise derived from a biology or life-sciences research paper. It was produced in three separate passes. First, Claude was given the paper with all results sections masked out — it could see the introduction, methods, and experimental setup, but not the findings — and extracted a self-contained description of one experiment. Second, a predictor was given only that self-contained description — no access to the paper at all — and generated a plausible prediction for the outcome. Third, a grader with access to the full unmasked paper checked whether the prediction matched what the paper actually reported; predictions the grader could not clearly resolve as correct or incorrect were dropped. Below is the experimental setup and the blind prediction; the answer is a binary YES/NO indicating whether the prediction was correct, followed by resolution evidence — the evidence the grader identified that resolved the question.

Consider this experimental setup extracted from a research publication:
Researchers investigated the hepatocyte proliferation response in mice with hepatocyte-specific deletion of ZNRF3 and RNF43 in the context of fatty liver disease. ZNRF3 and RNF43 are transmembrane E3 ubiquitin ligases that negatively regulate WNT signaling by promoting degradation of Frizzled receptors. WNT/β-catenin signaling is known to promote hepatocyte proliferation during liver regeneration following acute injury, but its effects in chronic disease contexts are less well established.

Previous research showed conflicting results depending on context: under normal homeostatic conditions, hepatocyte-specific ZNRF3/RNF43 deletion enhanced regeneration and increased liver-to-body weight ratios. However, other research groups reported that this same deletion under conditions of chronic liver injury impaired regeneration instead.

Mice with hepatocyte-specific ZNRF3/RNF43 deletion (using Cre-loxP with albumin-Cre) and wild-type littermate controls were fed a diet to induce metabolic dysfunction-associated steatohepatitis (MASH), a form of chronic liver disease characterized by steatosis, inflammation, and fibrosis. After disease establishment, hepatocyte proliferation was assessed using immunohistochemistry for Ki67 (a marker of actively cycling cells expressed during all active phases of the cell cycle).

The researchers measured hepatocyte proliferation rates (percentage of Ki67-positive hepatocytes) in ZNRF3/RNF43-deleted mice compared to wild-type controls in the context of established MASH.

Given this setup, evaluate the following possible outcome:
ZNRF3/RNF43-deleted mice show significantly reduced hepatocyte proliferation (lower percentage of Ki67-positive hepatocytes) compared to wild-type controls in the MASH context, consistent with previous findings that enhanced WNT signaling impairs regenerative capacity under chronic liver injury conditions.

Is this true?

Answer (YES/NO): NO